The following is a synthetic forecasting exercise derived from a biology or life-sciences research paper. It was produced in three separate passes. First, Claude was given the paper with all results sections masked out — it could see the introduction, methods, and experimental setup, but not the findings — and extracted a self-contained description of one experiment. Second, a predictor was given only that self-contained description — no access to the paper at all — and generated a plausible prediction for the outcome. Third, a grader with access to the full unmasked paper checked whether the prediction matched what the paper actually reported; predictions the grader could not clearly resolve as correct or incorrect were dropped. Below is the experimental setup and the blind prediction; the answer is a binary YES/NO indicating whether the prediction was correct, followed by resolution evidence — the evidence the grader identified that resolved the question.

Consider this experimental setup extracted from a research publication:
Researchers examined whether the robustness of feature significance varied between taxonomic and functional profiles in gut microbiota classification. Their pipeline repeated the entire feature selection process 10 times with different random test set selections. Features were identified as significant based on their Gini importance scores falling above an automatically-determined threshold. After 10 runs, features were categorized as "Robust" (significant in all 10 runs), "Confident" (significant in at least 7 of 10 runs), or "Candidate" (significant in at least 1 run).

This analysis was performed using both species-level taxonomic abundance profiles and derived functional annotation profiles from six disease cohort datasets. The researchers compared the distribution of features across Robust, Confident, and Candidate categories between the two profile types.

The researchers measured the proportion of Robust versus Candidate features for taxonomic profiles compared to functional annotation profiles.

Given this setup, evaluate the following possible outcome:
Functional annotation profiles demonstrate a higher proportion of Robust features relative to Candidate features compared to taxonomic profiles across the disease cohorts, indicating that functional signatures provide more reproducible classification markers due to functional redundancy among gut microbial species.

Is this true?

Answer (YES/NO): NO